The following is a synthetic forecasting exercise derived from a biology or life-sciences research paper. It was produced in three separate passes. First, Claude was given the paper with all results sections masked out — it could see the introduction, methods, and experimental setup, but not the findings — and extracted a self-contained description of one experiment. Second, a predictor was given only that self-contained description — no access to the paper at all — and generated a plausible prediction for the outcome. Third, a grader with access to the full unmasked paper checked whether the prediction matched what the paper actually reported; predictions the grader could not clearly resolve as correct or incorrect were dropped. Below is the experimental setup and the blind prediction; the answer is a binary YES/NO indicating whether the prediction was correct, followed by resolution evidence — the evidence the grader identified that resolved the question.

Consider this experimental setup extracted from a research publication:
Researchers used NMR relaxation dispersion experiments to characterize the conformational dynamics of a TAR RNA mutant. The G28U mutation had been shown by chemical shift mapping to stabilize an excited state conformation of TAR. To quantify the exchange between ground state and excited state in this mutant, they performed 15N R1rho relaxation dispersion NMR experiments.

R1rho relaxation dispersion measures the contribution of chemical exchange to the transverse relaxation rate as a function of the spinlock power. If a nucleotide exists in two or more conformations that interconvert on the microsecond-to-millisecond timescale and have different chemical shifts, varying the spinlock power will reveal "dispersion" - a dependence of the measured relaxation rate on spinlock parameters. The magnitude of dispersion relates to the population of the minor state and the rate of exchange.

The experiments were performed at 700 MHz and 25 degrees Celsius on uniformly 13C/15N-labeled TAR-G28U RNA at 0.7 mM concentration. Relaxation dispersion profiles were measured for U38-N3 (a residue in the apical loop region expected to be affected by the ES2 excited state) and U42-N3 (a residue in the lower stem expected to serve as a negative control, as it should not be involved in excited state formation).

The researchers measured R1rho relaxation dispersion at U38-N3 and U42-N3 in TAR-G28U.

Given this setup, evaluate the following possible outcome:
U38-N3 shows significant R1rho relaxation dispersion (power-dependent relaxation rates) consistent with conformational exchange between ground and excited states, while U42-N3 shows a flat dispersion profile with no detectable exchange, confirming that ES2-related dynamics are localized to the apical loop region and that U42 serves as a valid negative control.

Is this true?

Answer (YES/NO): YES